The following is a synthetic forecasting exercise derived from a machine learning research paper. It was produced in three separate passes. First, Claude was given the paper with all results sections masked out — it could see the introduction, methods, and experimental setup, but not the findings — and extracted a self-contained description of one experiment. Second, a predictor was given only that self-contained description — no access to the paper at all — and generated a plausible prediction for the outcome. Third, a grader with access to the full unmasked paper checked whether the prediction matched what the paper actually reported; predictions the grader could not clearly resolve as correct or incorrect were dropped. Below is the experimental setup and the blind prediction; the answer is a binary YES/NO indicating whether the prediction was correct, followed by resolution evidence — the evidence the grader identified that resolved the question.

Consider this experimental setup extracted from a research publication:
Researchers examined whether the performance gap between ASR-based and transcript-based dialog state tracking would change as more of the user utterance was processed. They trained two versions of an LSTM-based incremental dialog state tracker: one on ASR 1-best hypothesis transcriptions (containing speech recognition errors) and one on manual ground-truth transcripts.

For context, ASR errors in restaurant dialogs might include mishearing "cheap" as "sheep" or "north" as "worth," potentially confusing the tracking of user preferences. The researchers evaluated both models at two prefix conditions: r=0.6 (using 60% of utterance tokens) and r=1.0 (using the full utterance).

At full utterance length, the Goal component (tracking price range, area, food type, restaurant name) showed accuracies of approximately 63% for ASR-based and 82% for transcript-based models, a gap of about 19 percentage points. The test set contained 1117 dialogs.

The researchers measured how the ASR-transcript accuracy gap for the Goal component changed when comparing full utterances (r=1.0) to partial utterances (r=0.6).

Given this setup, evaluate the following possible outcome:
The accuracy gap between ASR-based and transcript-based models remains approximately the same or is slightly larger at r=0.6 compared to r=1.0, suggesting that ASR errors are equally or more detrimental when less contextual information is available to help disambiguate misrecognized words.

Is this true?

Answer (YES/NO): NO